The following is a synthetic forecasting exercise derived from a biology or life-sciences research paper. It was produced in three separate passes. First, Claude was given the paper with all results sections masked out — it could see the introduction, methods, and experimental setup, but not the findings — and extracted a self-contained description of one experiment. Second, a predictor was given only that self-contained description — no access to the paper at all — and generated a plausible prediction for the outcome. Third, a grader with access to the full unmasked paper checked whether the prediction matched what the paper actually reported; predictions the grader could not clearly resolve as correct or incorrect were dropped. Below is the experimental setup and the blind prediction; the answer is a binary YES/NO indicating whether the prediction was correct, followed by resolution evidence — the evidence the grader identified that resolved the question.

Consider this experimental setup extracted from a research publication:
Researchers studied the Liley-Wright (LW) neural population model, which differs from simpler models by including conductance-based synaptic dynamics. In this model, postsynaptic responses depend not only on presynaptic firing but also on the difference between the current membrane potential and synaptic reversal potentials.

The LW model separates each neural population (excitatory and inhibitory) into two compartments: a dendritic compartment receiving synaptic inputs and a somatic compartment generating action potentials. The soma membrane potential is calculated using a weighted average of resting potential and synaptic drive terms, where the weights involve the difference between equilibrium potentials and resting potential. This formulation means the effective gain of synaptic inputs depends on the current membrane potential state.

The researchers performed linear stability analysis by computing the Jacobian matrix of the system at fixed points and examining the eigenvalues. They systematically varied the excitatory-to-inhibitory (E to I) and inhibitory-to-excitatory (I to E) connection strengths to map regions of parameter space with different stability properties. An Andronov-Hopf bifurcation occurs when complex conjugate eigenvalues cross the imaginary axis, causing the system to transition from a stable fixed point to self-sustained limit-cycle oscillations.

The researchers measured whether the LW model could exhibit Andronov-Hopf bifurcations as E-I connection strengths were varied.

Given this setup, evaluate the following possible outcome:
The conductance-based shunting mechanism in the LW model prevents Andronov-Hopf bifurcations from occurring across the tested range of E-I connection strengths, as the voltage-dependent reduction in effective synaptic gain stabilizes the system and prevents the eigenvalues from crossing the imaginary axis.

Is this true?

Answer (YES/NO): NO